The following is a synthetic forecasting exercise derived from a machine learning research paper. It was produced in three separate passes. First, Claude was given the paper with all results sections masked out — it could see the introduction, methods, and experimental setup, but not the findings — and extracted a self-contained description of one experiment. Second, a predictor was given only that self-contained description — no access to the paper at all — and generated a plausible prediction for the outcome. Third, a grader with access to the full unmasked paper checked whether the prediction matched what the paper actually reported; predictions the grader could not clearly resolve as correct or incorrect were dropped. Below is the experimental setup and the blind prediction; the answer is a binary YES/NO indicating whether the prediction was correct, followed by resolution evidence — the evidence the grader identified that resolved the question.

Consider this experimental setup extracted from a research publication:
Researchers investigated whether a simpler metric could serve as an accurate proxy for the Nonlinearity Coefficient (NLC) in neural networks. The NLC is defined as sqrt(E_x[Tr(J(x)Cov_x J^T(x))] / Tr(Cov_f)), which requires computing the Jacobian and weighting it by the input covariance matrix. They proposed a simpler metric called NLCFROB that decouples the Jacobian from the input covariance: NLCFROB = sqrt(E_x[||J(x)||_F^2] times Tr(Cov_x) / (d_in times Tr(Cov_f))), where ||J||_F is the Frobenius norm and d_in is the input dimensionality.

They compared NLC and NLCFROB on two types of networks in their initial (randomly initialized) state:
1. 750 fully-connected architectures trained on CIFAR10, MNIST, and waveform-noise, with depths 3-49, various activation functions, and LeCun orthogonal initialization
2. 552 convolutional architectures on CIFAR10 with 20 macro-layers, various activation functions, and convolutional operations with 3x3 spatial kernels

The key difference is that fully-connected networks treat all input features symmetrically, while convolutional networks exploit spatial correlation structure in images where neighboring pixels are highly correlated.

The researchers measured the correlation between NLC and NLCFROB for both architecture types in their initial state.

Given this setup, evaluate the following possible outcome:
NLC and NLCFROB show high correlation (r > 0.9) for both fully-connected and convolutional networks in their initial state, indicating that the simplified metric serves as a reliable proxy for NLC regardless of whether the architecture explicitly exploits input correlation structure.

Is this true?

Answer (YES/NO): NO